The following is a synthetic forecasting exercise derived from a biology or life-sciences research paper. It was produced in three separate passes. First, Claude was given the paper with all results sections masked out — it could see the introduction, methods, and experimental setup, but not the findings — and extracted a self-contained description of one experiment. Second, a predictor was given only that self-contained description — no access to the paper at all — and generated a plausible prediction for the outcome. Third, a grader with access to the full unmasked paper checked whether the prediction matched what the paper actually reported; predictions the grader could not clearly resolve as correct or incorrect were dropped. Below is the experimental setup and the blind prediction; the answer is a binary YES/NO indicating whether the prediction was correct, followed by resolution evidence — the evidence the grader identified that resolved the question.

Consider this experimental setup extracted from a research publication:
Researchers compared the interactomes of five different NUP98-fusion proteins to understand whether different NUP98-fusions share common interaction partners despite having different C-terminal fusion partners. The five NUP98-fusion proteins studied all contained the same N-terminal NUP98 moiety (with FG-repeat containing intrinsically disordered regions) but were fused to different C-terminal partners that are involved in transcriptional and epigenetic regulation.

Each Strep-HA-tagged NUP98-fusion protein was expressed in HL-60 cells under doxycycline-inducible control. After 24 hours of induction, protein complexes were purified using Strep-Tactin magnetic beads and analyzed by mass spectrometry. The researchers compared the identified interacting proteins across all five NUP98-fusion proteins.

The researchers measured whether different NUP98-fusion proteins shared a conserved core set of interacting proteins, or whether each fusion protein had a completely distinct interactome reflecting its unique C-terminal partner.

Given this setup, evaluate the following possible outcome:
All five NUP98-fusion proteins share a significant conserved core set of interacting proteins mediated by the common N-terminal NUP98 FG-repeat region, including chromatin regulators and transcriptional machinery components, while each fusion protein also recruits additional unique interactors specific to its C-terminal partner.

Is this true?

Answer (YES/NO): YES